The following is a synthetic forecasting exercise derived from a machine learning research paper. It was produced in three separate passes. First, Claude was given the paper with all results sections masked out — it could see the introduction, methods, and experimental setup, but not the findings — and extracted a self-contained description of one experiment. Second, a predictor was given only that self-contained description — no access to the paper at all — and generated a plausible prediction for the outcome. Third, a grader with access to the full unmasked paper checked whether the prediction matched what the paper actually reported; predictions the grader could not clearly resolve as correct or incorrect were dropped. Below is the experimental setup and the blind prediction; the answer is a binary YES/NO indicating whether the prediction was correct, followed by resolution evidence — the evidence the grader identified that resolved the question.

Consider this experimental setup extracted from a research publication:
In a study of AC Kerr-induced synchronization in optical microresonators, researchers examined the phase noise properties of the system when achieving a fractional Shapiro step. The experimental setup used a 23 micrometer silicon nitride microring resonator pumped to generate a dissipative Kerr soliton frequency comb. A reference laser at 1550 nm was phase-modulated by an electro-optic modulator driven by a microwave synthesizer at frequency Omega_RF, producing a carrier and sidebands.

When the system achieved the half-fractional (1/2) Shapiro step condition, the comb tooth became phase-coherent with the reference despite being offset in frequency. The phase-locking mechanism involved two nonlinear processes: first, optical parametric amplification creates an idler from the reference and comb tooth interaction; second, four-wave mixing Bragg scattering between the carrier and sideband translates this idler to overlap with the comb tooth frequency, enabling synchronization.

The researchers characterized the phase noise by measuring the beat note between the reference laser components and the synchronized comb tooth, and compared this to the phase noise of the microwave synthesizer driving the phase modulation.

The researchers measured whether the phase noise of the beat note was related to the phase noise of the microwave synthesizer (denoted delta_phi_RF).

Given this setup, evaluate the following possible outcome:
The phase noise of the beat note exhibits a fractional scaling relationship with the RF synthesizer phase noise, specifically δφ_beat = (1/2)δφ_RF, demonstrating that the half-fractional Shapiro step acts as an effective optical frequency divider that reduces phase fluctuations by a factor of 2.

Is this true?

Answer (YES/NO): NO